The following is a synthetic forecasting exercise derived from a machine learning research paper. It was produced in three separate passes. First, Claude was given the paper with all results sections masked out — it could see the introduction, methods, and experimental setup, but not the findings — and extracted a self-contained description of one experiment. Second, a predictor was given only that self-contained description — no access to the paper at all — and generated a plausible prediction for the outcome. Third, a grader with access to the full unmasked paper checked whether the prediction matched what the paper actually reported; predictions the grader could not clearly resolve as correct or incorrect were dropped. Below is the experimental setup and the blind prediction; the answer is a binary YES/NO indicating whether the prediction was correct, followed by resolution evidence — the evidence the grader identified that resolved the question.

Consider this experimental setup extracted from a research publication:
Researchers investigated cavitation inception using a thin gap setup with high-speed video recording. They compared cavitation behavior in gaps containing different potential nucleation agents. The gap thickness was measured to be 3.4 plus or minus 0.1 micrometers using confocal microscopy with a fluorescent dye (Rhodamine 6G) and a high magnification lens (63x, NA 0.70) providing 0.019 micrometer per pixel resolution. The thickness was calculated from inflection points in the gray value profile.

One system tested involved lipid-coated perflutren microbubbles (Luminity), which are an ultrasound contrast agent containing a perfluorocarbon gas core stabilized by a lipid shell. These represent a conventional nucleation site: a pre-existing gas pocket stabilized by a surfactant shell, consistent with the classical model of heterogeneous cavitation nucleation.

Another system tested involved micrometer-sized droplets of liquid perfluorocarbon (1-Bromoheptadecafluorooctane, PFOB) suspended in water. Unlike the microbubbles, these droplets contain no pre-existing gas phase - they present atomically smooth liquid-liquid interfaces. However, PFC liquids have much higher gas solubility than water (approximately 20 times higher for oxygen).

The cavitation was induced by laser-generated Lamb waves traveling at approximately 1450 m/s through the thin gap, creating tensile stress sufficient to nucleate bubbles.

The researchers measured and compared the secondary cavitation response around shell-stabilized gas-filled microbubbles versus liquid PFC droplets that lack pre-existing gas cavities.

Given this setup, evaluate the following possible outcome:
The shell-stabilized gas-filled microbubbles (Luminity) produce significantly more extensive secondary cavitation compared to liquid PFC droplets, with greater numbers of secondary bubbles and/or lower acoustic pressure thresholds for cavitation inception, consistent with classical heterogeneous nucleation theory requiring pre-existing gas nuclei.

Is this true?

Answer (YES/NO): NO